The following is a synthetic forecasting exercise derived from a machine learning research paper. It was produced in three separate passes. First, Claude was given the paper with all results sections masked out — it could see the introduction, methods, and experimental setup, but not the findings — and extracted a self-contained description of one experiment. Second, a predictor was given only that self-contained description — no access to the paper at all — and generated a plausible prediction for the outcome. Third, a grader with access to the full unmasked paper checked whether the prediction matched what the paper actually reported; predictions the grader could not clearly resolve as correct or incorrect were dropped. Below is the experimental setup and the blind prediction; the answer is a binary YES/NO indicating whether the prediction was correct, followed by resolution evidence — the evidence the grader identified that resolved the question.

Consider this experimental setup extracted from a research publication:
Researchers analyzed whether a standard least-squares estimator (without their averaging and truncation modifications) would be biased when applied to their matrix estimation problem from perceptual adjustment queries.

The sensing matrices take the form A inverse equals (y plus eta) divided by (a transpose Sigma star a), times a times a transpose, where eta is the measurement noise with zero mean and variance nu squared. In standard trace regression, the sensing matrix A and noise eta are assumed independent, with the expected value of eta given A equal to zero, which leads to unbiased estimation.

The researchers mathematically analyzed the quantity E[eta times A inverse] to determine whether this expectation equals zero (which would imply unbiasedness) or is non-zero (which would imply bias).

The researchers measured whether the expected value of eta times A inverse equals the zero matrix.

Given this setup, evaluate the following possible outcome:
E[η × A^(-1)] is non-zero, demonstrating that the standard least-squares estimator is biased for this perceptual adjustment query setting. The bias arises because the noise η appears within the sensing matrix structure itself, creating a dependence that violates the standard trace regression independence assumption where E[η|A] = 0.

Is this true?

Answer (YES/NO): YES